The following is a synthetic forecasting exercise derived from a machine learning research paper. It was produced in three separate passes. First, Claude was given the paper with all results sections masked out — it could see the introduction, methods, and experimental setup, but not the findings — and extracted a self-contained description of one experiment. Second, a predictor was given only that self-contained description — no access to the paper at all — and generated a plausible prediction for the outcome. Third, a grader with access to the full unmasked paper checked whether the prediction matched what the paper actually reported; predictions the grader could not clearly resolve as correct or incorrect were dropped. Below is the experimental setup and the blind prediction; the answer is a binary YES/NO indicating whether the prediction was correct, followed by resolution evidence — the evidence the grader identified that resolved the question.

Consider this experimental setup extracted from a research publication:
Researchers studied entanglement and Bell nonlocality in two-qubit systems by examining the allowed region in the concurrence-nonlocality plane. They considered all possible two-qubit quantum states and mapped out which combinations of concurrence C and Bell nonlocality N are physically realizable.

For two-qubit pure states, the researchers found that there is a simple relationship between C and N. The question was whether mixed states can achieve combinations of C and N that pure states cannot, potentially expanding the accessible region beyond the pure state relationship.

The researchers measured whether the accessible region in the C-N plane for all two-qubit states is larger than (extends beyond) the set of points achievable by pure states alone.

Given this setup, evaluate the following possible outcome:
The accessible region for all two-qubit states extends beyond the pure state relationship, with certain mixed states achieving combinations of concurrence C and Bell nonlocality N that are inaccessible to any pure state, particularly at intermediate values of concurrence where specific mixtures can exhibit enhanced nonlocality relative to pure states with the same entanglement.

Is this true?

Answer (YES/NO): NO